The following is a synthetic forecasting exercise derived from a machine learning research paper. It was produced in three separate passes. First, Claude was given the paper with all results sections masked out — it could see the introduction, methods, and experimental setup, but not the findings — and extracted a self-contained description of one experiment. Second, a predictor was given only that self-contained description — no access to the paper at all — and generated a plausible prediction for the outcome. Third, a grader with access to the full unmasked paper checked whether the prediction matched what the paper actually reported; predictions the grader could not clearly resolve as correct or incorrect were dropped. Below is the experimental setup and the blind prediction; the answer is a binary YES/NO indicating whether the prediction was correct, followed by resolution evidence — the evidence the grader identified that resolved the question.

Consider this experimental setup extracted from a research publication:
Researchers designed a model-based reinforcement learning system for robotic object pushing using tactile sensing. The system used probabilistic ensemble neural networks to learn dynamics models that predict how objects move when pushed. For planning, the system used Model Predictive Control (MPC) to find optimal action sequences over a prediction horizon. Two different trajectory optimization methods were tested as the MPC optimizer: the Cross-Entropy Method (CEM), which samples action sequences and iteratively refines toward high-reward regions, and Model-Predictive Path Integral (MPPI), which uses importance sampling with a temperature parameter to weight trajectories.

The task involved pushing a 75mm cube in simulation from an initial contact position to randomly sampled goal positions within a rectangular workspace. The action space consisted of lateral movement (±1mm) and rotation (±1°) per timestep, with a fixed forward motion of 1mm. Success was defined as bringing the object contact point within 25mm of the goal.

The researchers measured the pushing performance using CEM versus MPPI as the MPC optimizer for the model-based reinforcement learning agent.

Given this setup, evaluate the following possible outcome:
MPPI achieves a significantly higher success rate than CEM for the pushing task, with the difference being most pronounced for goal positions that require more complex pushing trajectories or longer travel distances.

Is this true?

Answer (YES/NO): NO